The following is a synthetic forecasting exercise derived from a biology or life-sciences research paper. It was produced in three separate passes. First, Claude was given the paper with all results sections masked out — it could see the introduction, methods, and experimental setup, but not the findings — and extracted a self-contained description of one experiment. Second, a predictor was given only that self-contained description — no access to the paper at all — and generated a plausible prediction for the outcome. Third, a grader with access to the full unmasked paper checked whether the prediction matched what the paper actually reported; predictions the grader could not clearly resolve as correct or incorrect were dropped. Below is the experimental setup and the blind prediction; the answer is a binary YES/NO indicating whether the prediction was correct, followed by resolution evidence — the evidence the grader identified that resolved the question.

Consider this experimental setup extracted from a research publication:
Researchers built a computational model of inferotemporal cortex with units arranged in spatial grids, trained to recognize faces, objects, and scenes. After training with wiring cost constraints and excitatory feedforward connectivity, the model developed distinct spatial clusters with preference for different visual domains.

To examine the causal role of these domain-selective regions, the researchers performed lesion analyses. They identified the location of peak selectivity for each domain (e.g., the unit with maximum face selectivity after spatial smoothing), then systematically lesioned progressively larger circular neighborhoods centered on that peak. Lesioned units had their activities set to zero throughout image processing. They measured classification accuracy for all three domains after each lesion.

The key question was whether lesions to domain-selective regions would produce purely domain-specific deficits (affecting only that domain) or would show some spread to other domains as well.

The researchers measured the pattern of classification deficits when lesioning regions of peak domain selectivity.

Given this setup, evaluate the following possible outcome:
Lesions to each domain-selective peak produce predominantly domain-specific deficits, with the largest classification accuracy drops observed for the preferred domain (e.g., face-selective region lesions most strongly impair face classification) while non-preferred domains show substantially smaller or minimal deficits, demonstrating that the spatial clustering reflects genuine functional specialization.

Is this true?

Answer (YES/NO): YES